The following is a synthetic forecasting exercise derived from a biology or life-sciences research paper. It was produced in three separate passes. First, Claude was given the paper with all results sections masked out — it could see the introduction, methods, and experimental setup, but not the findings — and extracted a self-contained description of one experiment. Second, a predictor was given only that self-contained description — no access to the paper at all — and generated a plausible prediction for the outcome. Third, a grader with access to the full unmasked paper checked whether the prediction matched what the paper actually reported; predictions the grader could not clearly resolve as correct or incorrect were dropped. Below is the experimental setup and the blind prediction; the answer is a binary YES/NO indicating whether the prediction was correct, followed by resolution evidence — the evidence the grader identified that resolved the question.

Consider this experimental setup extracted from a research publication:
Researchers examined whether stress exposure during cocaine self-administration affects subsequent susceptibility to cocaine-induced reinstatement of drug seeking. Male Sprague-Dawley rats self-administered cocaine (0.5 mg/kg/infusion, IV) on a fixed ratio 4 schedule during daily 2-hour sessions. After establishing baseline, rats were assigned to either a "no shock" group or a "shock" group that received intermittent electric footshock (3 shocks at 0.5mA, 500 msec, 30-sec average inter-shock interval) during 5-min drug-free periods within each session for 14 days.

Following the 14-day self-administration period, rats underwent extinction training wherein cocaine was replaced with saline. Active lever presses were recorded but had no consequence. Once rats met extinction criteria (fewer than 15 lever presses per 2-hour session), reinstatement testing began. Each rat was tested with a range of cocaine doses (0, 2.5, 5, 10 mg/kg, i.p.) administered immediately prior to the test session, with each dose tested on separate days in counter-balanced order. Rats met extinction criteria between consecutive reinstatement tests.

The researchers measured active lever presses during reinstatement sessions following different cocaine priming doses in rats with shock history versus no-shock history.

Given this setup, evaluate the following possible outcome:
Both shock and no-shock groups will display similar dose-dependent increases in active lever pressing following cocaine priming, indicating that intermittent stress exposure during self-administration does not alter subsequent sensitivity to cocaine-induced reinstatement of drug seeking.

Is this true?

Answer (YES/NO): NO